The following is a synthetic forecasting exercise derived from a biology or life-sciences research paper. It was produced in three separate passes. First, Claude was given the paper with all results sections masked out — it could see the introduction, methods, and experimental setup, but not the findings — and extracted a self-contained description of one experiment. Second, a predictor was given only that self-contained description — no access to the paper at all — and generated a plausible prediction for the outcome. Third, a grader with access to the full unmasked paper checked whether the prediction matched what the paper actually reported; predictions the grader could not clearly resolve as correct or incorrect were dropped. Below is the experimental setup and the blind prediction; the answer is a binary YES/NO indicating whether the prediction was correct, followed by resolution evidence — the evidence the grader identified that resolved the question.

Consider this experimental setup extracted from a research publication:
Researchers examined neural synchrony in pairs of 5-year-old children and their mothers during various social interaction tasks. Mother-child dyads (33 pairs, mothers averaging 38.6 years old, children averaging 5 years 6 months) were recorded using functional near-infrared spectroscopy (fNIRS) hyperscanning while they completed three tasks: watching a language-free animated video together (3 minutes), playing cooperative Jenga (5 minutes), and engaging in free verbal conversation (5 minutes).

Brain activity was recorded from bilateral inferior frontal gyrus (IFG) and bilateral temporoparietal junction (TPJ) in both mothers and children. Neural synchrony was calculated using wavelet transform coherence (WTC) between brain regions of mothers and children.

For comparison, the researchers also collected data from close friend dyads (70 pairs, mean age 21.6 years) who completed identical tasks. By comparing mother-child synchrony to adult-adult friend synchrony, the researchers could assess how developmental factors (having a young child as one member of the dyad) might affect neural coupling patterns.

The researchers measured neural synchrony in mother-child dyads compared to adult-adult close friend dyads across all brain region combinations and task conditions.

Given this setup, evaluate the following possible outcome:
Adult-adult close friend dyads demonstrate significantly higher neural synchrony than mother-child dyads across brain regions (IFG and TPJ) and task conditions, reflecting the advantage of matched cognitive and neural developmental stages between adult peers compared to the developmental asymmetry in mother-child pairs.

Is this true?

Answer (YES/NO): YES